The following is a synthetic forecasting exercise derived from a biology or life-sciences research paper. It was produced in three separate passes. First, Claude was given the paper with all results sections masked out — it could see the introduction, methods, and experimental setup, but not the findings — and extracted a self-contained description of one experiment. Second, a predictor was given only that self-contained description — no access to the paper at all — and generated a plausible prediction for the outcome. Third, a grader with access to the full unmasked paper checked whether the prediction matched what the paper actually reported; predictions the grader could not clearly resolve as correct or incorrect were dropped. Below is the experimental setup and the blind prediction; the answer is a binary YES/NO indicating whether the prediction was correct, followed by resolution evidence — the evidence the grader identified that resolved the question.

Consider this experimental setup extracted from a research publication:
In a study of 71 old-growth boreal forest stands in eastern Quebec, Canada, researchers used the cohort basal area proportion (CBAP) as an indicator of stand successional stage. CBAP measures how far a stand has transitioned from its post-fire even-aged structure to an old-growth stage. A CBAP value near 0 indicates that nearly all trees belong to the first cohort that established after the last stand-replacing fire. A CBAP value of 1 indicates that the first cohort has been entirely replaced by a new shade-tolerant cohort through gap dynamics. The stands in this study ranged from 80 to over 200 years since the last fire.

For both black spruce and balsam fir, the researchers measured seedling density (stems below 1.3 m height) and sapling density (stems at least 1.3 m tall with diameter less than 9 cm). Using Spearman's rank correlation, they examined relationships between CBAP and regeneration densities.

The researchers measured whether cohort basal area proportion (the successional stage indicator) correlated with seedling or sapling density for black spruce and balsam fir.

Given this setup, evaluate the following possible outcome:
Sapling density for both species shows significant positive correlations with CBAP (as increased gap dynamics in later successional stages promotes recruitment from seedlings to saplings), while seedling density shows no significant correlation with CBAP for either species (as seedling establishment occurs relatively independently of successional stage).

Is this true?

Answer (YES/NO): NO